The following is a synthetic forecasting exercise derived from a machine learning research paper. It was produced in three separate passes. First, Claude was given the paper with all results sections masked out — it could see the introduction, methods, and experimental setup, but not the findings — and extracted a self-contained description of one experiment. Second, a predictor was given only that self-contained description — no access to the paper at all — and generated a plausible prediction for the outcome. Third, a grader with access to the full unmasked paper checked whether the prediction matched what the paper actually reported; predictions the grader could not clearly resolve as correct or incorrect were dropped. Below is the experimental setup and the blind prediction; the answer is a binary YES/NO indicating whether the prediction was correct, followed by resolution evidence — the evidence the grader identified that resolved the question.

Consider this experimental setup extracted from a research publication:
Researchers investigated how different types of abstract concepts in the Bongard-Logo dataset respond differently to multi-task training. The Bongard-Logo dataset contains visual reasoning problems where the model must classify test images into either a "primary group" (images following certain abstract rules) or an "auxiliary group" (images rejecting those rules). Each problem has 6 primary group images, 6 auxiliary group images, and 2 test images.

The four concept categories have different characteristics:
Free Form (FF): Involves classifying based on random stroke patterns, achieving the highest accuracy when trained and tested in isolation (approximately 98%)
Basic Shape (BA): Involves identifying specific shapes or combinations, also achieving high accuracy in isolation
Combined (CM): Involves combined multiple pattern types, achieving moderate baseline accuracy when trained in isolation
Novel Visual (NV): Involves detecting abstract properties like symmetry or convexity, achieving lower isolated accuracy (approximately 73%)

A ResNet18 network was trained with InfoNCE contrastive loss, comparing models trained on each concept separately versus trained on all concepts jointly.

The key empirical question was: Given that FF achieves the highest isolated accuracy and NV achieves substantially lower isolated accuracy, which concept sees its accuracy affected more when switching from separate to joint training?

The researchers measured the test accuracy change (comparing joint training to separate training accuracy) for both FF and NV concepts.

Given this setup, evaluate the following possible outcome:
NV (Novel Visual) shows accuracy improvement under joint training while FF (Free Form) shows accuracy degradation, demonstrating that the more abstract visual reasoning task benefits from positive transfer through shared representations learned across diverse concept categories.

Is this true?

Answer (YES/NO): YES